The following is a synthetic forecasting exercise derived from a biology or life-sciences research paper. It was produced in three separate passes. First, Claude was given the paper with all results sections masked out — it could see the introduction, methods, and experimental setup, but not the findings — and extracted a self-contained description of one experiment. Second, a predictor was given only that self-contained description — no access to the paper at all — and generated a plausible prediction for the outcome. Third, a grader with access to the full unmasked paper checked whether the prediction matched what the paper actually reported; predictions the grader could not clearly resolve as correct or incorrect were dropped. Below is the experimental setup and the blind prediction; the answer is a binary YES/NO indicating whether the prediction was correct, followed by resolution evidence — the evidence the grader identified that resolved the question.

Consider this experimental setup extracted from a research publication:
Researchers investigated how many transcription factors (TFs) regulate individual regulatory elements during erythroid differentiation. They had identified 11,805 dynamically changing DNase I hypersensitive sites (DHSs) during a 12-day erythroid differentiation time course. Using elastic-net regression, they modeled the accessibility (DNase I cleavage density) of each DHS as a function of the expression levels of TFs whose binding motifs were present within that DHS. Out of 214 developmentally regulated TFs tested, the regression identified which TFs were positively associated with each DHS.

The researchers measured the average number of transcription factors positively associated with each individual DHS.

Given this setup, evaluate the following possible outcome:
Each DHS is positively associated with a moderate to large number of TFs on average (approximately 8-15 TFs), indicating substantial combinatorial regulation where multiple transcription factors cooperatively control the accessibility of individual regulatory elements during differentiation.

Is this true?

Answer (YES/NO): NO